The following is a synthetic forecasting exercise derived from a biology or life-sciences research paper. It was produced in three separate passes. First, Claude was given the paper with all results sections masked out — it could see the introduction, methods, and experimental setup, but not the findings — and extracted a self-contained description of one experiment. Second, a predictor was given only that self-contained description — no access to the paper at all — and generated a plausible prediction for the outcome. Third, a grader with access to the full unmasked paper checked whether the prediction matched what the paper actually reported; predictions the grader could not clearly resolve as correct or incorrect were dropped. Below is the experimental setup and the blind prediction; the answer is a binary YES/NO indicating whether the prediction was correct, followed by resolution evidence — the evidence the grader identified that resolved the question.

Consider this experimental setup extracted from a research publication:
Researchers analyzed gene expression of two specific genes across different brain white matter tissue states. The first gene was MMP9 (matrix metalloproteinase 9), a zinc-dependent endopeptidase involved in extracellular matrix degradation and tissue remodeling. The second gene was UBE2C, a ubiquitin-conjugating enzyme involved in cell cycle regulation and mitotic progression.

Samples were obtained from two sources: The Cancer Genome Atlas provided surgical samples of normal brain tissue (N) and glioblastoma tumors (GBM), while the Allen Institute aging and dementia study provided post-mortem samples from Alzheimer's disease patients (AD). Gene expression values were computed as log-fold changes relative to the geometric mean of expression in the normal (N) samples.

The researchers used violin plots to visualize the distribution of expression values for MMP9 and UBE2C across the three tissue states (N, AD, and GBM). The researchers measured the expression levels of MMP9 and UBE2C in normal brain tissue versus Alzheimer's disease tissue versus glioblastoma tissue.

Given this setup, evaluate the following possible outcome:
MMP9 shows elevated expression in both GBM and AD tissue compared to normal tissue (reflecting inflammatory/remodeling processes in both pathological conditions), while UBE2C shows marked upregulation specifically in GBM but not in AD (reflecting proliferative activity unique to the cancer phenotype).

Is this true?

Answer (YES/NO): NO